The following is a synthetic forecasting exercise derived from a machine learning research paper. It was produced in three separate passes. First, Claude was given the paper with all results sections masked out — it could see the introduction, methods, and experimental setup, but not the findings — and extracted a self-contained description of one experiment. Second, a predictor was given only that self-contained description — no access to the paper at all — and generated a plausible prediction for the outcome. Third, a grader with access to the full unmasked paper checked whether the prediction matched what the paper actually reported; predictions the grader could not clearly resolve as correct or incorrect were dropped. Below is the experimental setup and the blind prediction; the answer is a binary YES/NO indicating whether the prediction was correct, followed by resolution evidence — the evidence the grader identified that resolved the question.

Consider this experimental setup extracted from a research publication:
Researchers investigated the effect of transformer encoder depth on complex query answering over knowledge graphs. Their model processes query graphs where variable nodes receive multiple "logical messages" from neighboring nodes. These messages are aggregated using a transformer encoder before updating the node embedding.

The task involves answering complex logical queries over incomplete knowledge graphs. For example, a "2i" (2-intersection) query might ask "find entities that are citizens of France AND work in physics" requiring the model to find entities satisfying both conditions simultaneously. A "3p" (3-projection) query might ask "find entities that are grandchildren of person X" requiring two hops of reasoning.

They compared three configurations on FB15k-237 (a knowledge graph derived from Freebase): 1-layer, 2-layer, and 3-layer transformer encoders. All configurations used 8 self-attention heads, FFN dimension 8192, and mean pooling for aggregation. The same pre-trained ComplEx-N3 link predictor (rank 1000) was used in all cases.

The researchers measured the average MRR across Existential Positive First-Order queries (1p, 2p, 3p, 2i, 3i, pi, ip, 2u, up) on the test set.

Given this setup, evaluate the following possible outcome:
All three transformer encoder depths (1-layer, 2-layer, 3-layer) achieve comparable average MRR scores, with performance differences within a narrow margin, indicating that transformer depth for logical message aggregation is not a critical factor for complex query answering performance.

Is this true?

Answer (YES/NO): YES